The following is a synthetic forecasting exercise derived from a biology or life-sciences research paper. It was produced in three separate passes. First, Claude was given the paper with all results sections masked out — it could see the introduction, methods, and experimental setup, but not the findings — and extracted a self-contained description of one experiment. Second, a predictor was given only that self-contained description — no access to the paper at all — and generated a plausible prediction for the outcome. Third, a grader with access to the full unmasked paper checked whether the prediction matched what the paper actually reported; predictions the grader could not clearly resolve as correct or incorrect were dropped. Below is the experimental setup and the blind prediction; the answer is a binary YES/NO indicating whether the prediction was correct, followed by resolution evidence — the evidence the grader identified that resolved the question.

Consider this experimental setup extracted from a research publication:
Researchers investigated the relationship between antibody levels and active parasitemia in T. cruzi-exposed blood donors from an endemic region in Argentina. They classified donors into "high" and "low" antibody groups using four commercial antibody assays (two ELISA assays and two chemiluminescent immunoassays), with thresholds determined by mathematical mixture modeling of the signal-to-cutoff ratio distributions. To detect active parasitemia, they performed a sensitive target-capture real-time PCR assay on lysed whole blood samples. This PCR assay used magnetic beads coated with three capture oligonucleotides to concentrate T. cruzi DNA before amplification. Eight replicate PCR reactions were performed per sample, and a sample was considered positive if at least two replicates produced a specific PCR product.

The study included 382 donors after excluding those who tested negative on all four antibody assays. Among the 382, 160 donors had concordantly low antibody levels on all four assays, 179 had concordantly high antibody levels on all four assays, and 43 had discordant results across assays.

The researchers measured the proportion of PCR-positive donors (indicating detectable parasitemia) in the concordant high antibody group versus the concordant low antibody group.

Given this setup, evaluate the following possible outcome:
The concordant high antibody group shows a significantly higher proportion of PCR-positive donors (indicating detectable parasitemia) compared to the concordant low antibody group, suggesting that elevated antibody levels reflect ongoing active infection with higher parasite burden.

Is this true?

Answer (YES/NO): YES